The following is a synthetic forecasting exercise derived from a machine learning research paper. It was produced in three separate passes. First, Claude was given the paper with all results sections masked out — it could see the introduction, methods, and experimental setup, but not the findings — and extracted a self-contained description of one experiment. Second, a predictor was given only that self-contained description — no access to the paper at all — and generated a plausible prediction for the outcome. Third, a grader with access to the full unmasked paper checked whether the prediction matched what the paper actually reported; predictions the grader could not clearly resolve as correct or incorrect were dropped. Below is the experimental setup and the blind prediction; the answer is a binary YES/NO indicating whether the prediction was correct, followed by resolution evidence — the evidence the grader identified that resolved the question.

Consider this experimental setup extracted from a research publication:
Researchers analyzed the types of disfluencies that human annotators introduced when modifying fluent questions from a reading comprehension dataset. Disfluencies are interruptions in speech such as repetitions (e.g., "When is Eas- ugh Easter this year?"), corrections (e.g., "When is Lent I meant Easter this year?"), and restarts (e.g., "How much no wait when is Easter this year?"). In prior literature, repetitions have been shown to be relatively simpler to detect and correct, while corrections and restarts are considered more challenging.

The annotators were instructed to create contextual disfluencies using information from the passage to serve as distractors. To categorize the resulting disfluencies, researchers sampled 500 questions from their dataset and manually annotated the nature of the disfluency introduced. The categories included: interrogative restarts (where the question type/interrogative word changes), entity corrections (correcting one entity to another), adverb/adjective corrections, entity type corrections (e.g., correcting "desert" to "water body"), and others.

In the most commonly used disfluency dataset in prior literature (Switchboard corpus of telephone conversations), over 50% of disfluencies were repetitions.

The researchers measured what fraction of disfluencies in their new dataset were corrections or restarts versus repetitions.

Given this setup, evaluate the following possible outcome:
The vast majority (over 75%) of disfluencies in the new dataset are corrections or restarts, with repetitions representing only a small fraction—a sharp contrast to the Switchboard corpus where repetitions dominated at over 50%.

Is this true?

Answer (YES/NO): YES